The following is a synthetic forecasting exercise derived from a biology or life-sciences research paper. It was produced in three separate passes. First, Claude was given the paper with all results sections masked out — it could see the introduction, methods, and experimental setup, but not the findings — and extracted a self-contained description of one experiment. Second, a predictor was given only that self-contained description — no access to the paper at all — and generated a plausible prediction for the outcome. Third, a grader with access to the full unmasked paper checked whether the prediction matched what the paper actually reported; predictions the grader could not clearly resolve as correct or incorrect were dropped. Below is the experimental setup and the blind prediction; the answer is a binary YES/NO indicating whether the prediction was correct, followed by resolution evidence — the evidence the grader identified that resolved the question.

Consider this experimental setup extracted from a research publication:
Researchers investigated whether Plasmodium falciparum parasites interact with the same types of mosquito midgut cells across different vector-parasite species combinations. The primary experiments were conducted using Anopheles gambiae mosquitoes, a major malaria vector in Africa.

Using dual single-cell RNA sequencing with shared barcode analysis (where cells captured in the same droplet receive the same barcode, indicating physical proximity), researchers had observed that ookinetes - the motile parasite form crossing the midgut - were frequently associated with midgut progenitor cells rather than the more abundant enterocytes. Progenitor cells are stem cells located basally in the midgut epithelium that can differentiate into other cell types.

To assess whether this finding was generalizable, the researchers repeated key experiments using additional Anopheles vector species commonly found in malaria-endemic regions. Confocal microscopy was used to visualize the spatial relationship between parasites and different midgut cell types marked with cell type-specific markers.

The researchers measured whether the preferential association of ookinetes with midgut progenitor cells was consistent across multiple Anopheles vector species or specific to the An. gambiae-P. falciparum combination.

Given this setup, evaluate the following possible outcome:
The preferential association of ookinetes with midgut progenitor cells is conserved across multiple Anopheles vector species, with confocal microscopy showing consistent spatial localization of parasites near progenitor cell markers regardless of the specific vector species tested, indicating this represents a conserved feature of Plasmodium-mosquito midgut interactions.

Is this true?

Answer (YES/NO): YES